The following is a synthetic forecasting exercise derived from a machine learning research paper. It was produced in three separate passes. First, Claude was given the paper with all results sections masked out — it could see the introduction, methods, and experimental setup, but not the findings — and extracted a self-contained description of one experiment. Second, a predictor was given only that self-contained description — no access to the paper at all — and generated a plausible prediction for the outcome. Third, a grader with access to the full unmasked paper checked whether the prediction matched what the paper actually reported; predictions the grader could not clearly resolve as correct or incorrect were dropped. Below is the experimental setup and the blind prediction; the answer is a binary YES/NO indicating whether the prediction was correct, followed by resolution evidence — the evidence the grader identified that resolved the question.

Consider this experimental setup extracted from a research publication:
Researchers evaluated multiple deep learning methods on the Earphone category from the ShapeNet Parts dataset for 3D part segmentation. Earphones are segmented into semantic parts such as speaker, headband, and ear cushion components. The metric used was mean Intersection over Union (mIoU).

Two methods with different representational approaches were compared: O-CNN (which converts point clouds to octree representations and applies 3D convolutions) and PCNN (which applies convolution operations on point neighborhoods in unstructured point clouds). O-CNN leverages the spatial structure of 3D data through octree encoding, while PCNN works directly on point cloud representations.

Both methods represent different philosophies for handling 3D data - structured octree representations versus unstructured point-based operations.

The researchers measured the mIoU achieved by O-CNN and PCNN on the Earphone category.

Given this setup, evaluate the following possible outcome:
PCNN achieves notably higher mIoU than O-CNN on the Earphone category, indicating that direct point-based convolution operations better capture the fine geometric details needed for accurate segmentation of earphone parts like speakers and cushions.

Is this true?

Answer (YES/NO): NO